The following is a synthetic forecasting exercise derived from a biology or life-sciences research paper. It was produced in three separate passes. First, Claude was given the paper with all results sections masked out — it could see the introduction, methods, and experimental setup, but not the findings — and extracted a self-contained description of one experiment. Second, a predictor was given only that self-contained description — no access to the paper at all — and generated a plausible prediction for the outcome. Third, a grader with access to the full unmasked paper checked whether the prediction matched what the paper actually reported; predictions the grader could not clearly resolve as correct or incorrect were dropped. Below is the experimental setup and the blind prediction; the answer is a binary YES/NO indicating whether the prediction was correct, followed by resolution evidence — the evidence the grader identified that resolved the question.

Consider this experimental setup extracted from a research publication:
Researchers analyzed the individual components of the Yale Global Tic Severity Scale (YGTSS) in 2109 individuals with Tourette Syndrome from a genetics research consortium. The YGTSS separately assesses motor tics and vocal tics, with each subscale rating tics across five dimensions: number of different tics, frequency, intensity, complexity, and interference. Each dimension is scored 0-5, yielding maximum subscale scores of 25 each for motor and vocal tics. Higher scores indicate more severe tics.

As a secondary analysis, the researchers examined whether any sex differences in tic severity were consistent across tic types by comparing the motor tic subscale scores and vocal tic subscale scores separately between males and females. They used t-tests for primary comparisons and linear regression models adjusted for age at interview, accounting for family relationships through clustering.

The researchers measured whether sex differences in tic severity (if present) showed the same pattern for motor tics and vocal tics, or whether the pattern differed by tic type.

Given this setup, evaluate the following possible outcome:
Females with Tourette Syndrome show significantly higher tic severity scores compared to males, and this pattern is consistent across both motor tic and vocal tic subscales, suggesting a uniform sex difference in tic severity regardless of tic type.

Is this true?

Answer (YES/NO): NO